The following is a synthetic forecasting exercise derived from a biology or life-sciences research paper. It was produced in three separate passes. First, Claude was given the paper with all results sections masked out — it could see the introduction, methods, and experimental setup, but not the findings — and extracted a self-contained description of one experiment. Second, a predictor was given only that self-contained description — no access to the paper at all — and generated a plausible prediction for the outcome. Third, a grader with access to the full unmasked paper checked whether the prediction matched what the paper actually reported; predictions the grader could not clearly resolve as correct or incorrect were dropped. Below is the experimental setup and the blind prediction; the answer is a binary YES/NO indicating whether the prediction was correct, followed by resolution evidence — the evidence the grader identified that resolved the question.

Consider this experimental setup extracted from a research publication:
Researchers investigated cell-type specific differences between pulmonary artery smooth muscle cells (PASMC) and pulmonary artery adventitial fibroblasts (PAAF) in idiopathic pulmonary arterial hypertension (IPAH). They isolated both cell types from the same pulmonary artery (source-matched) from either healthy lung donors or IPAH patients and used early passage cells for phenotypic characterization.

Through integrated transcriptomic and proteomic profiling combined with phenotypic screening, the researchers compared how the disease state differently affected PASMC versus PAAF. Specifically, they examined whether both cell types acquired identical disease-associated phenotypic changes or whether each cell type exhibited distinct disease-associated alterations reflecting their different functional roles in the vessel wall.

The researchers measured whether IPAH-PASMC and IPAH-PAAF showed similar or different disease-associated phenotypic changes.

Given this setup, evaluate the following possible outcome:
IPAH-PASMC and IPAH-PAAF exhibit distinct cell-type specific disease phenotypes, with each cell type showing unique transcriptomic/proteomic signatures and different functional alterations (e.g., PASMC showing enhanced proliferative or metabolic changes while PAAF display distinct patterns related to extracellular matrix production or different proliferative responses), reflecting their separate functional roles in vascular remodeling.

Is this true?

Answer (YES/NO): YES